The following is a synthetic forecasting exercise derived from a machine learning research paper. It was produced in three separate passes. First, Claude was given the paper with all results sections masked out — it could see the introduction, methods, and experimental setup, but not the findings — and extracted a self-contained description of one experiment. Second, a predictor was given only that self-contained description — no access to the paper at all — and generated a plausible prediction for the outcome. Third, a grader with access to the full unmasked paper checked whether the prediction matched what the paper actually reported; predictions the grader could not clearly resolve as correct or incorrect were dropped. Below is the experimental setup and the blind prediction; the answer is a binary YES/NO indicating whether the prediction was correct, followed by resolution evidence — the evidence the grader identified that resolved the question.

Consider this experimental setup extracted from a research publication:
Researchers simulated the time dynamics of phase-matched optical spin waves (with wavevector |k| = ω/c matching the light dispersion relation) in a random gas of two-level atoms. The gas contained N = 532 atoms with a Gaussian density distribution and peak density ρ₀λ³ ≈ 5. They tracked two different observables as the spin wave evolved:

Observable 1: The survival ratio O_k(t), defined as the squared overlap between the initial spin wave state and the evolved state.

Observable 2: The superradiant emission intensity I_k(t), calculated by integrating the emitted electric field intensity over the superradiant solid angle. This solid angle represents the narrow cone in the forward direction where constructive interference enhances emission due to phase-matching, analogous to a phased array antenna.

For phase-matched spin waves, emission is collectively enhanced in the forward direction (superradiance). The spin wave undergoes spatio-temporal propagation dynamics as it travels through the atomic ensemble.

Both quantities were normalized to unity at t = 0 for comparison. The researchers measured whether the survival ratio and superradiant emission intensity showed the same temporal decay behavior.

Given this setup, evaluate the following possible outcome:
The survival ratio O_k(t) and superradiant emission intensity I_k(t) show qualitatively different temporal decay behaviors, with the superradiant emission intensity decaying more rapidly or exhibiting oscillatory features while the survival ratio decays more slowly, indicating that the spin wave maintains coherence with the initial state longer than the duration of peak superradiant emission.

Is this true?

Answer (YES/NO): YES